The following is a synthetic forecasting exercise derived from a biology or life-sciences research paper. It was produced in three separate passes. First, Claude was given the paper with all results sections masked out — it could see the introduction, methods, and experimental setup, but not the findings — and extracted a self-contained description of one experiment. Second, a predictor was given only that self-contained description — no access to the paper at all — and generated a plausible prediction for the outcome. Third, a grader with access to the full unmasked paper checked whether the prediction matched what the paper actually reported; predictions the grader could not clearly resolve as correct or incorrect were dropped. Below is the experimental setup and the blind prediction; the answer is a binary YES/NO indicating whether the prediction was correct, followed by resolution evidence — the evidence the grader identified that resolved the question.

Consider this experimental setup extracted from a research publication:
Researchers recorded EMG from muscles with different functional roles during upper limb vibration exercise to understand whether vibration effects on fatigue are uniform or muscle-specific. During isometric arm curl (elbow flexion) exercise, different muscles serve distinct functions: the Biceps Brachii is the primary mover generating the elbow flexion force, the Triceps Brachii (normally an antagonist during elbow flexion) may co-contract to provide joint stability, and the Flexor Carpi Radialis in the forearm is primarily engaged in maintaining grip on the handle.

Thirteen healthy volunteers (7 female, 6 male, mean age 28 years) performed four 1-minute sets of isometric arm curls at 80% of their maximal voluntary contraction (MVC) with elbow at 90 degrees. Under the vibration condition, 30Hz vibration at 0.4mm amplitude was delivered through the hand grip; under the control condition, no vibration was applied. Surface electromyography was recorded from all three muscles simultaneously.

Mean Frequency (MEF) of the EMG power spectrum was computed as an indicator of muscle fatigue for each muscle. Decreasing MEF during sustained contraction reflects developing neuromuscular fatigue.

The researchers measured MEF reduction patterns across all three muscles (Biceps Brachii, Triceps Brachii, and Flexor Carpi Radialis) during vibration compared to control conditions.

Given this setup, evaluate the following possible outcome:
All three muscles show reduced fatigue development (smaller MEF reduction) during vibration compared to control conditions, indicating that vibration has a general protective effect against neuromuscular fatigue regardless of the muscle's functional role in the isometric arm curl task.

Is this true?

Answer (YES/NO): NO